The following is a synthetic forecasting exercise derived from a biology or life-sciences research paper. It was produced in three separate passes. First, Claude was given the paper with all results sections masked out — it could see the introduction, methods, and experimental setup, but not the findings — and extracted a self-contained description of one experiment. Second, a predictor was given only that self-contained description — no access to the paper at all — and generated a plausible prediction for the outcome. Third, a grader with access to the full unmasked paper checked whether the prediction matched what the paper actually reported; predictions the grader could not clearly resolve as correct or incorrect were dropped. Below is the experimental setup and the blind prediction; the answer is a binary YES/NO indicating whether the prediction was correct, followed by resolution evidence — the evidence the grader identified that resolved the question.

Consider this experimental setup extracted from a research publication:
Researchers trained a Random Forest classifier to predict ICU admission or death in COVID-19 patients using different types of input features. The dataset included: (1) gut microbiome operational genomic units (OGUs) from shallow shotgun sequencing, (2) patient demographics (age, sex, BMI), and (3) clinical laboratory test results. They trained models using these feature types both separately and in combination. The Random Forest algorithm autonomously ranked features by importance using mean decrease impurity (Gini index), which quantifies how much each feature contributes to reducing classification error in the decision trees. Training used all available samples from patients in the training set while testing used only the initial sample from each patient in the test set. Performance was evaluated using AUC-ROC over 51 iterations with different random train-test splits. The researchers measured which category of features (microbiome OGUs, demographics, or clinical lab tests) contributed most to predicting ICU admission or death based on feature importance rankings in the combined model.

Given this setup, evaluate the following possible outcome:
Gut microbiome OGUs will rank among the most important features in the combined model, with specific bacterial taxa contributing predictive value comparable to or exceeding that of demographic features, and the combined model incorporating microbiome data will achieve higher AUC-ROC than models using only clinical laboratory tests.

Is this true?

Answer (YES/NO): YES